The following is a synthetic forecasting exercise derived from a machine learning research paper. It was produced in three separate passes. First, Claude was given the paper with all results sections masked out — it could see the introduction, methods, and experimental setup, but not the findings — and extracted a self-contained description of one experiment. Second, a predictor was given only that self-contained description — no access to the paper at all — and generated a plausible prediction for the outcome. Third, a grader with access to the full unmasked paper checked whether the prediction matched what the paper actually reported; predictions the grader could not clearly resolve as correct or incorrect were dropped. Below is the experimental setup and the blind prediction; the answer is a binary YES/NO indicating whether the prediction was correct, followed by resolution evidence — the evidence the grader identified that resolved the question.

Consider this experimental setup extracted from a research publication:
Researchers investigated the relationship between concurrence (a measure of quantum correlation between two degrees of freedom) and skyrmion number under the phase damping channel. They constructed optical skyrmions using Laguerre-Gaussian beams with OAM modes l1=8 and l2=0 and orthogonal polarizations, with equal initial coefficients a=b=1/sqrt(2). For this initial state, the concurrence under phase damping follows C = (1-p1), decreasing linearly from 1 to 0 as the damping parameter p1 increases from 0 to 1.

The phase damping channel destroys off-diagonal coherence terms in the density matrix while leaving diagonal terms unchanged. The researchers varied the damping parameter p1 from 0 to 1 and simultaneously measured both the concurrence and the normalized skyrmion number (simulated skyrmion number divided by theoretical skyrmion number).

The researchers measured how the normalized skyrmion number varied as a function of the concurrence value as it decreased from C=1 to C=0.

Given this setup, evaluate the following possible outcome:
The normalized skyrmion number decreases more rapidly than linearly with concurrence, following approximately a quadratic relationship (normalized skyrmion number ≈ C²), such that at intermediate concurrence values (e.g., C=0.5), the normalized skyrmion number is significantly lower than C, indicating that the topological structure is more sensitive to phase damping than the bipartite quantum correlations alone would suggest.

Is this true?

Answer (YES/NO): NO